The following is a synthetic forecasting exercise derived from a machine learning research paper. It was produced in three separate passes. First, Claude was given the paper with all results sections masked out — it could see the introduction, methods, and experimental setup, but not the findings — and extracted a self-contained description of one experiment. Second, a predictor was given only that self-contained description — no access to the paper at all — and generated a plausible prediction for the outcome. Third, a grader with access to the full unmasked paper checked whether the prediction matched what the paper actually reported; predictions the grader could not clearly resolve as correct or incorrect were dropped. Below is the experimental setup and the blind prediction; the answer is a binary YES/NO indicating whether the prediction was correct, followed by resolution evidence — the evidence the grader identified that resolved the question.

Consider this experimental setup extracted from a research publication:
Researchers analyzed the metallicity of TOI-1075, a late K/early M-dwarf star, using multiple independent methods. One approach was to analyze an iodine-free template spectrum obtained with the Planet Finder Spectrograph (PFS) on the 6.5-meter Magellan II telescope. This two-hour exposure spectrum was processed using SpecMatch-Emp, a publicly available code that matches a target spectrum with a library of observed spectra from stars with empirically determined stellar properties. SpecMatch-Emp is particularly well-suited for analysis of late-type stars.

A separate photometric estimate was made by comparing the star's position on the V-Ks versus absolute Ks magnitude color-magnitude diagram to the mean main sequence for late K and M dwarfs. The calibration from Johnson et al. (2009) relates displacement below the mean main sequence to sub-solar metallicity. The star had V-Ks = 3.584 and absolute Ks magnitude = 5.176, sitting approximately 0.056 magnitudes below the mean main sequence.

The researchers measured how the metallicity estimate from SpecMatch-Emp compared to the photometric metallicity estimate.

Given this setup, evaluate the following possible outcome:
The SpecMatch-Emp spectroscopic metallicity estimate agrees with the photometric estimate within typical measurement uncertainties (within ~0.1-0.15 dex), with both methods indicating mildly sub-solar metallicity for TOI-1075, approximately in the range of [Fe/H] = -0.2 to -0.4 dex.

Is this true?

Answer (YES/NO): NO